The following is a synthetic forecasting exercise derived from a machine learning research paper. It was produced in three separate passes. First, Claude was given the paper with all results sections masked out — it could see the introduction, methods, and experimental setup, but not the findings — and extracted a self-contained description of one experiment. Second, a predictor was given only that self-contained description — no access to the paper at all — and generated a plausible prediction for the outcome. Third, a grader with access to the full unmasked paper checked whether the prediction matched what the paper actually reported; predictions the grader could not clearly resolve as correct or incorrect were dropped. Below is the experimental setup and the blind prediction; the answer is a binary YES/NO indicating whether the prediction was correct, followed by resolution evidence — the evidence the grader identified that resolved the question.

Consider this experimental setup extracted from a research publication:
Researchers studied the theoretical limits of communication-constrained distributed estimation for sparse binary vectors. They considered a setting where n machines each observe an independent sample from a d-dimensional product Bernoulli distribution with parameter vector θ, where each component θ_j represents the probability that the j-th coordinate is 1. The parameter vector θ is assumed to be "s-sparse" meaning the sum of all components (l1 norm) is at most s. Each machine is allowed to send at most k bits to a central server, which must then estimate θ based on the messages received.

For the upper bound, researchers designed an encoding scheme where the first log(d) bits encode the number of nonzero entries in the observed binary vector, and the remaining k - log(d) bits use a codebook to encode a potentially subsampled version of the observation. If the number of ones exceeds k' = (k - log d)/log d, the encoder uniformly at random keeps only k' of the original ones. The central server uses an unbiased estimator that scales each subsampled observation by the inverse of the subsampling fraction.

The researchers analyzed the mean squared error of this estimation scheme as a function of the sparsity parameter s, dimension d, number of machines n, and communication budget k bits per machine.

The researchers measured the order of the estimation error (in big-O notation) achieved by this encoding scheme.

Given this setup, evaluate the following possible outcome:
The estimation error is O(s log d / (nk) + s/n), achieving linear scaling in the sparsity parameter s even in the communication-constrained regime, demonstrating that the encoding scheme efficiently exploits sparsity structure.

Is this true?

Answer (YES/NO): NO